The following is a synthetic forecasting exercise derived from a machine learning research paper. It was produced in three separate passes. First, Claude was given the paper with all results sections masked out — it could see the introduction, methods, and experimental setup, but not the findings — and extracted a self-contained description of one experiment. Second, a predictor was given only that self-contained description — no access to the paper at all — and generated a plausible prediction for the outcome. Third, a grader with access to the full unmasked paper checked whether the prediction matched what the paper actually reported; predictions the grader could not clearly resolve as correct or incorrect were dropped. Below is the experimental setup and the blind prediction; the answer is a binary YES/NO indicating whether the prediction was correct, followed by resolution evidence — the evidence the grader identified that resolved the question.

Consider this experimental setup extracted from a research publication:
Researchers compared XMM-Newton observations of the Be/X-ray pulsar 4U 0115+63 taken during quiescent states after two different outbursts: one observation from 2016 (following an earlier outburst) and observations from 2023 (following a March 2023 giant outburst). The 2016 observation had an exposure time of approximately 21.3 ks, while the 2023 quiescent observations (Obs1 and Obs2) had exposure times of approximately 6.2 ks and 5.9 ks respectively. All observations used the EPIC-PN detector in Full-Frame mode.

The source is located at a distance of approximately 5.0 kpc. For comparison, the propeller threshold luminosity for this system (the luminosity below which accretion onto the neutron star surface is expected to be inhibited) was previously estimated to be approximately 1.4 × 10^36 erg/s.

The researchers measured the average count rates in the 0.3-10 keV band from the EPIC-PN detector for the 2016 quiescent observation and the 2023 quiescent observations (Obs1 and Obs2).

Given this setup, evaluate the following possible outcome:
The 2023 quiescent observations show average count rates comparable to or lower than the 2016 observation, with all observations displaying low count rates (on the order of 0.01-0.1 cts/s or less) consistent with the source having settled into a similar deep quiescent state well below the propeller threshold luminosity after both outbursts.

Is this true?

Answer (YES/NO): NO